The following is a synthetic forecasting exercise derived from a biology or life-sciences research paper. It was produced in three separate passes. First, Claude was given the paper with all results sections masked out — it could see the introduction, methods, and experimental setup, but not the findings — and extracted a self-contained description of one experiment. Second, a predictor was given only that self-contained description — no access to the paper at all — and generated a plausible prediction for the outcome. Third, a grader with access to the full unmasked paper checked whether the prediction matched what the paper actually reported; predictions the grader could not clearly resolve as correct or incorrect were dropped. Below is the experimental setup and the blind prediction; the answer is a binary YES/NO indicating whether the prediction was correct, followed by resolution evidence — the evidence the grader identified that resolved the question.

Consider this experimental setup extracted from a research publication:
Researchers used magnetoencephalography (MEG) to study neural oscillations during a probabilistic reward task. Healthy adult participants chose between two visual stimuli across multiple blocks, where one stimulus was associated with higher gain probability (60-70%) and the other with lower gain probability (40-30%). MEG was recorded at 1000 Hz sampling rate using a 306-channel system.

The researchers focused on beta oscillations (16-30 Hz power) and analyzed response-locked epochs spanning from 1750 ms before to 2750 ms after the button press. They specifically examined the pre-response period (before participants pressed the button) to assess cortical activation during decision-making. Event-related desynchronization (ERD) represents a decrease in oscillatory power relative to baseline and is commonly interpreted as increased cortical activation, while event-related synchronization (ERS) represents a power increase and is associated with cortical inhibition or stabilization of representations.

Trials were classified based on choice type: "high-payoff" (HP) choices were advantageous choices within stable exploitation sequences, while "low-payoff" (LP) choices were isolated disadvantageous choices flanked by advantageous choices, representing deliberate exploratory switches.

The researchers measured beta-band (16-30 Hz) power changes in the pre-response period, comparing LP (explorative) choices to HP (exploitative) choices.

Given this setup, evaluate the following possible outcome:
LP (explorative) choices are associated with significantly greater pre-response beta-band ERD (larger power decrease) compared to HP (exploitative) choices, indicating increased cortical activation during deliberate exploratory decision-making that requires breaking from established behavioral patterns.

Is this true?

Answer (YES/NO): YES